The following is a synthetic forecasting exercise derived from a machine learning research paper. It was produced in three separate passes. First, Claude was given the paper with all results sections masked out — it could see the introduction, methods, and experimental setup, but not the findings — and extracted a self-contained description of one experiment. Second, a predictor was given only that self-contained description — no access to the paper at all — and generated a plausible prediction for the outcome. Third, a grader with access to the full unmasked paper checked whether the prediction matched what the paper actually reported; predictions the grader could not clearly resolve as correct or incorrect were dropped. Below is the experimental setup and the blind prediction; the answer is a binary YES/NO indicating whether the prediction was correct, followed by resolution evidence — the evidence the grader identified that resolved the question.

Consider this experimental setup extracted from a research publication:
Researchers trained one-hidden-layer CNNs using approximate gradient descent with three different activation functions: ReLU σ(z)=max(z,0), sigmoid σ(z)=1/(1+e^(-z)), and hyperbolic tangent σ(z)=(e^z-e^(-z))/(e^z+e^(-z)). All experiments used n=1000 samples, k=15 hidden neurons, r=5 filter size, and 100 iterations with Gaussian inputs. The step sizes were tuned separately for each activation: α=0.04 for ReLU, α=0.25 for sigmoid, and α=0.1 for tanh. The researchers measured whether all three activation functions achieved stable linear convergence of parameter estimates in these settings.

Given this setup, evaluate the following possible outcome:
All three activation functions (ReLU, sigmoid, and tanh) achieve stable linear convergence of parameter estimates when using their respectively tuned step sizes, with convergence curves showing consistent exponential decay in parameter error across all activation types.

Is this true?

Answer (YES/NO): YES